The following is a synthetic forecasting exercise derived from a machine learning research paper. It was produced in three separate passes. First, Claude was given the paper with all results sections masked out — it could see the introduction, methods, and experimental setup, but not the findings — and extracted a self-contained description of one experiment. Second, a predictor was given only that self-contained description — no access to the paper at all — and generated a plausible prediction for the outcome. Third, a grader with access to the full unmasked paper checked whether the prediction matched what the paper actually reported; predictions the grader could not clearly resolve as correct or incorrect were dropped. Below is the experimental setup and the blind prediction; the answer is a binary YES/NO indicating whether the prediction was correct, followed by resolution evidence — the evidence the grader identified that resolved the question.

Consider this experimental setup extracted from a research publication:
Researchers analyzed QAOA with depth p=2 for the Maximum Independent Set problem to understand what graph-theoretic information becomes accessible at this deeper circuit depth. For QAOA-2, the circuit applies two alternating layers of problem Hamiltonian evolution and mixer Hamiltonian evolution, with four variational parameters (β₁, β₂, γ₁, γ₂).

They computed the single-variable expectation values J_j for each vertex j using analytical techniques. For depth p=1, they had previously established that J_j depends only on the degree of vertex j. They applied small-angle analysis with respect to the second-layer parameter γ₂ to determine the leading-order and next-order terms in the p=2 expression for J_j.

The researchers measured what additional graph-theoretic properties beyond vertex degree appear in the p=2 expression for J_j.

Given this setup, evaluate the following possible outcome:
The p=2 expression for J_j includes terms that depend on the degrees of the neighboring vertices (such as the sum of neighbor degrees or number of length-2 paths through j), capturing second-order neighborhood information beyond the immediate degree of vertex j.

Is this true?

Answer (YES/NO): NO